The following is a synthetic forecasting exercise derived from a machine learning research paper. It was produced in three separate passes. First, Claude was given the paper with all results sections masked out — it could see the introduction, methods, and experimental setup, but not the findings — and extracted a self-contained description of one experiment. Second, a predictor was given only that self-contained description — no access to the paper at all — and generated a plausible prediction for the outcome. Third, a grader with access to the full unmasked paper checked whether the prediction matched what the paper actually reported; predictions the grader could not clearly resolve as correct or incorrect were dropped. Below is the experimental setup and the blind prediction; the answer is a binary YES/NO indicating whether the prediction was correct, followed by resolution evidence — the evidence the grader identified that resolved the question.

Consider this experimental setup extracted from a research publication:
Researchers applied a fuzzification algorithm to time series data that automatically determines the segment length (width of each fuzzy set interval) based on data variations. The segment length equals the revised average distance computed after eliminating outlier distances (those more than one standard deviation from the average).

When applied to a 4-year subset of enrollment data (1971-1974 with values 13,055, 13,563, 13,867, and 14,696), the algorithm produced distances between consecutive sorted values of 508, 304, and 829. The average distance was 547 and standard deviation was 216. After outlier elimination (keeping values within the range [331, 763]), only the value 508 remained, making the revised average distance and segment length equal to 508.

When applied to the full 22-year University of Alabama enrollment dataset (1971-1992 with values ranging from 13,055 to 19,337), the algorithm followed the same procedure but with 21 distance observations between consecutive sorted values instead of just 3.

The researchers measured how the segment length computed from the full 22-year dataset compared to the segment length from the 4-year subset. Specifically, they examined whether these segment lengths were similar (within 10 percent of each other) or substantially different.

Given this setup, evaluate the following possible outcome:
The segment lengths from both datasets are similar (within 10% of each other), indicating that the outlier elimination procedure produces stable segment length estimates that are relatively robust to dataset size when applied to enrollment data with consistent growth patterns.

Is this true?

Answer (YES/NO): NO